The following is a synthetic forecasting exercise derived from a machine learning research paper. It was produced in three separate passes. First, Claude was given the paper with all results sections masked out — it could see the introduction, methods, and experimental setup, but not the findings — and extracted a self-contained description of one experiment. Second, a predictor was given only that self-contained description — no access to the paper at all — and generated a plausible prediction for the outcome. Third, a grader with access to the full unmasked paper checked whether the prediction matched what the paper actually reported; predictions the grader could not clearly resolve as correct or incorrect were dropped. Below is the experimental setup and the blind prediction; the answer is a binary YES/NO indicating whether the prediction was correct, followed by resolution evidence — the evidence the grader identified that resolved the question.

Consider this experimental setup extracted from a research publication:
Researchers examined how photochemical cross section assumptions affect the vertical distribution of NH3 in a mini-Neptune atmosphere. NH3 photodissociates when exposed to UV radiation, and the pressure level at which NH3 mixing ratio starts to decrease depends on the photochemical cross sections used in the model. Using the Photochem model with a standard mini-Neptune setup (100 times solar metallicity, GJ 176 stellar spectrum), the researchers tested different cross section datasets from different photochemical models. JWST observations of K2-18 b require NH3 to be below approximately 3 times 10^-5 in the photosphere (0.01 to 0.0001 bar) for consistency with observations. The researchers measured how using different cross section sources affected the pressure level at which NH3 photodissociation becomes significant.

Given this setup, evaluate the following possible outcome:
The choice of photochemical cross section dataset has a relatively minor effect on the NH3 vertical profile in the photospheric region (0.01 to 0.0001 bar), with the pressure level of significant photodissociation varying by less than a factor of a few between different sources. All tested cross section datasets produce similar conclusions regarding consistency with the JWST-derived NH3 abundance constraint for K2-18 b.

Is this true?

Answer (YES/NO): NO